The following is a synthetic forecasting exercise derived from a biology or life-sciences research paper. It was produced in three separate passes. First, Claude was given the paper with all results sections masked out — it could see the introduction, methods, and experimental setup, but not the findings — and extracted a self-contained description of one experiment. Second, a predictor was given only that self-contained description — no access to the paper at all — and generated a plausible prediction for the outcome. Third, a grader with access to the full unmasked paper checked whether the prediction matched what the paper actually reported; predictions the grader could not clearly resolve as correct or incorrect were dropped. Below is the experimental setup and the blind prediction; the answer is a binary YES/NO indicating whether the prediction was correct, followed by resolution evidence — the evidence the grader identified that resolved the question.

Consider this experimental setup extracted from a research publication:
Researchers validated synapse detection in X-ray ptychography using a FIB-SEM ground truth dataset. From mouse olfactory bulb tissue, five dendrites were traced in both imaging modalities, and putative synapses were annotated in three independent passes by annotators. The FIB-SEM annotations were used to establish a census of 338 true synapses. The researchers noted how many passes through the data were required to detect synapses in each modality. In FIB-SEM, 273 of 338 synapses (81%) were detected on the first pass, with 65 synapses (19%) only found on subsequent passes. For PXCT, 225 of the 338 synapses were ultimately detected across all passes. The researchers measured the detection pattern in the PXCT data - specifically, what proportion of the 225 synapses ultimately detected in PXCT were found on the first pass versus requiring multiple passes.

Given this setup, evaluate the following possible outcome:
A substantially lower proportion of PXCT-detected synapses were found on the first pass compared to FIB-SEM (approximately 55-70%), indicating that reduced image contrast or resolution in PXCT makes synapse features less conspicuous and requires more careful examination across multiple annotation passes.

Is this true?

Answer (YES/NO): YES